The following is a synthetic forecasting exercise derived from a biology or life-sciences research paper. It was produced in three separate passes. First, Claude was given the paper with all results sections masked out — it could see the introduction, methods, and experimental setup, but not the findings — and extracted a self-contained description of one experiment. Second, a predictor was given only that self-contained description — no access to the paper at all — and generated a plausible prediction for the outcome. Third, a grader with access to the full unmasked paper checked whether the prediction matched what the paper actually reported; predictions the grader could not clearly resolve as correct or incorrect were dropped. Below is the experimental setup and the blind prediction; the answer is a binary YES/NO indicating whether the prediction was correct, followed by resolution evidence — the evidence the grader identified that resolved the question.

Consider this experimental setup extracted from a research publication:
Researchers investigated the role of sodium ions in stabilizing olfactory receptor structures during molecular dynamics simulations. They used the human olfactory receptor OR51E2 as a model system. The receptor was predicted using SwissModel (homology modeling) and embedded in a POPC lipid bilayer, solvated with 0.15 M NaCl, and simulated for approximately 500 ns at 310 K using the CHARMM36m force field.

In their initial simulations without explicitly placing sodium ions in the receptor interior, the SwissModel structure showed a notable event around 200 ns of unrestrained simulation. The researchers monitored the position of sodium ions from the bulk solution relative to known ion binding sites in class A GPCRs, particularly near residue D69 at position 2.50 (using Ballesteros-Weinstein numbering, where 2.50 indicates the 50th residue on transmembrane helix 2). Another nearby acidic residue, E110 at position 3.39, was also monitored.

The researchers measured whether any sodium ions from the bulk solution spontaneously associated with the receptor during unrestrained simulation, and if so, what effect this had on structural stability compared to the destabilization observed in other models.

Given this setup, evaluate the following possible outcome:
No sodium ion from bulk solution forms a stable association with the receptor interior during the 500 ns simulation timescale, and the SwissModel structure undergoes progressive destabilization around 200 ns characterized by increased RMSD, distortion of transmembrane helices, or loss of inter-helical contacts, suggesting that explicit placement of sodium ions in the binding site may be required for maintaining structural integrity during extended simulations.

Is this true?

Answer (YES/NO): NO